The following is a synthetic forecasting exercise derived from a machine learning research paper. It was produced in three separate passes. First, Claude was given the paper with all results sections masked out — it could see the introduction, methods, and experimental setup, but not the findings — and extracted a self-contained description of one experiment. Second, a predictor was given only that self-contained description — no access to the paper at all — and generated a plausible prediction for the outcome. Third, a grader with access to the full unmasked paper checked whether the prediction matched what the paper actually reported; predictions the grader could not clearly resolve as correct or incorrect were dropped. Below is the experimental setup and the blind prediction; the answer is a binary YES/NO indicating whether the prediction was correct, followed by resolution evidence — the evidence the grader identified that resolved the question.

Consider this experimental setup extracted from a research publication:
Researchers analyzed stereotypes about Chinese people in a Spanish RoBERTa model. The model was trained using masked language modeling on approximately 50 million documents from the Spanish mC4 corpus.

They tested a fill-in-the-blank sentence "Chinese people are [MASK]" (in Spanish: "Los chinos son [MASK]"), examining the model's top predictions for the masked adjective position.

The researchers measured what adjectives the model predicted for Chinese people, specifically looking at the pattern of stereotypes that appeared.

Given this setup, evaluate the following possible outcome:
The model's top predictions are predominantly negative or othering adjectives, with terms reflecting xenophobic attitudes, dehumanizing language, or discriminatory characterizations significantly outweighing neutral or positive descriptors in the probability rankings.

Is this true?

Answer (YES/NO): NO